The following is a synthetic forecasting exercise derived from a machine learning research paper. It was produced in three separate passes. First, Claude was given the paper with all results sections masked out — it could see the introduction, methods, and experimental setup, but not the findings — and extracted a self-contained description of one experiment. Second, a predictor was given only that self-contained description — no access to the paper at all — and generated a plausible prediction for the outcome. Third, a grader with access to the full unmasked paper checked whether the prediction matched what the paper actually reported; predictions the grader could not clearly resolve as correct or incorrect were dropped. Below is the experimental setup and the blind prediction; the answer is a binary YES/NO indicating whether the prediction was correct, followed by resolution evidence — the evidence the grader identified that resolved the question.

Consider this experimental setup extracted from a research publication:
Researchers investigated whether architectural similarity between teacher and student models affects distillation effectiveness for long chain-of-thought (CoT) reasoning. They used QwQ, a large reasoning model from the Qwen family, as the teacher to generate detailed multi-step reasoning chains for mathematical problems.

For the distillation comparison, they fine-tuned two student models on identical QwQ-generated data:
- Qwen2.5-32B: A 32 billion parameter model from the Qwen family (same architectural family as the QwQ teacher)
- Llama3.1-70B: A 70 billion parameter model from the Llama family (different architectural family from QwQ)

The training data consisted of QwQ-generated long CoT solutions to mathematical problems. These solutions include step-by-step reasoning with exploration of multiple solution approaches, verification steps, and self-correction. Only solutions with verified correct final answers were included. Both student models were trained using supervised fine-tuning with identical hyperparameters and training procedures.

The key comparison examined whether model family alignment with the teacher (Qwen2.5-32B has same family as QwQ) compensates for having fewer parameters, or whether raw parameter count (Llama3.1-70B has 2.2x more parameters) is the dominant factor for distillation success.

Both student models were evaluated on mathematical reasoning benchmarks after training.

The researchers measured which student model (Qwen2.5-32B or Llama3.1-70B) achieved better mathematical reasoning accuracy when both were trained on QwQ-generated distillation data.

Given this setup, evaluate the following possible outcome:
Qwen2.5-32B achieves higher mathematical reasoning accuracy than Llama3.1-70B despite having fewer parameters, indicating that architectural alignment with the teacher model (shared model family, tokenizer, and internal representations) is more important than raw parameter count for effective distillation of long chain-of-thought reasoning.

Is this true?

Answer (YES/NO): YES